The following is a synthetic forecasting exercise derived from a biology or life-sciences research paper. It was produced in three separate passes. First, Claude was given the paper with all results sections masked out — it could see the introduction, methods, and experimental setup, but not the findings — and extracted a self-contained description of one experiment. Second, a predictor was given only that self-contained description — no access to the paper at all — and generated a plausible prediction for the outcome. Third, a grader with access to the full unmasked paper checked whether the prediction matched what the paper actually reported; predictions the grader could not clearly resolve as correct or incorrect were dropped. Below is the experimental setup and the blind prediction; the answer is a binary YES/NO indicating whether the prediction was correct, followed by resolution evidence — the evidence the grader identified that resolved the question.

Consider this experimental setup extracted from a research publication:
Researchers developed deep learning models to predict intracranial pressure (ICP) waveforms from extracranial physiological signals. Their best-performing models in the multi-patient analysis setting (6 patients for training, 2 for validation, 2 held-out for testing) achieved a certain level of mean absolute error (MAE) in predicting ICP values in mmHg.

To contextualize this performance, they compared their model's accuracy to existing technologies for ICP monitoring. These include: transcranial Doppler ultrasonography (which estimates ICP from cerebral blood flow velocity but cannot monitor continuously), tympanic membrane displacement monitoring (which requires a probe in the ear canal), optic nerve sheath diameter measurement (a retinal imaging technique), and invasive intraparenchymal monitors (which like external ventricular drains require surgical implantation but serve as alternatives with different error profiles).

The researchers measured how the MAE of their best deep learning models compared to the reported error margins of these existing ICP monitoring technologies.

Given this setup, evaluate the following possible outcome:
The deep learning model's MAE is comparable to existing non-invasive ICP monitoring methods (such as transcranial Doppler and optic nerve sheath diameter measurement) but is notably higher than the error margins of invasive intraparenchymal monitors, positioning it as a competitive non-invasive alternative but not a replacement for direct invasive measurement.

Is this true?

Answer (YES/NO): NO